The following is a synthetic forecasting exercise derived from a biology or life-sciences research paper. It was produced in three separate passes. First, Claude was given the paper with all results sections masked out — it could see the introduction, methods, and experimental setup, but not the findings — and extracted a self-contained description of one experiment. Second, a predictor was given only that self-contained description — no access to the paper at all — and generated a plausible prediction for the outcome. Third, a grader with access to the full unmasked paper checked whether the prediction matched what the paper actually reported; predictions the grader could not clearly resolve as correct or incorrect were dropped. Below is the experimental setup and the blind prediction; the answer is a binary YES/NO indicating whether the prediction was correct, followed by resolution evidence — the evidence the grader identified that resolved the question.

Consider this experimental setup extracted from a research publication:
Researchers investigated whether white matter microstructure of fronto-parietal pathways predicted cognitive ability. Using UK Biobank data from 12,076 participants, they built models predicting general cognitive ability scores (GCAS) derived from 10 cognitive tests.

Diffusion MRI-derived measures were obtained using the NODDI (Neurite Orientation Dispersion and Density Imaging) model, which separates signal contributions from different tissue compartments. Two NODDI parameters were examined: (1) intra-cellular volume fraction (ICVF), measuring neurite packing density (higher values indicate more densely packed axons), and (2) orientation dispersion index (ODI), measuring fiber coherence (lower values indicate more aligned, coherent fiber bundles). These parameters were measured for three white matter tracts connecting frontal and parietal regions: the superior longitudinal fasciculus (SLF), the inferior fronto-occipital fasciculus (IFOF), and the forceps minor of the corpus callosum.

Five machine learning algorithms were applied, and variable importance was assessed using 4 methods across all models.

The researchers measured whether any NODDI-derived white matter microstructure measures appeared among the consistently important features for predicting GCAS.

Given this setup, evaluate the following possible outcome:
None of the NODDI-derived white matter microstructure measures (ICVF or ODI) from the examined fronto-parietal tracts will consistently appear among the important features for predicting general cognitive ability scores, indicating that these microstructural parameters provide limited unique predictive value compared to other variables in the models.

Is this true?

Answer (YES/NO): NO